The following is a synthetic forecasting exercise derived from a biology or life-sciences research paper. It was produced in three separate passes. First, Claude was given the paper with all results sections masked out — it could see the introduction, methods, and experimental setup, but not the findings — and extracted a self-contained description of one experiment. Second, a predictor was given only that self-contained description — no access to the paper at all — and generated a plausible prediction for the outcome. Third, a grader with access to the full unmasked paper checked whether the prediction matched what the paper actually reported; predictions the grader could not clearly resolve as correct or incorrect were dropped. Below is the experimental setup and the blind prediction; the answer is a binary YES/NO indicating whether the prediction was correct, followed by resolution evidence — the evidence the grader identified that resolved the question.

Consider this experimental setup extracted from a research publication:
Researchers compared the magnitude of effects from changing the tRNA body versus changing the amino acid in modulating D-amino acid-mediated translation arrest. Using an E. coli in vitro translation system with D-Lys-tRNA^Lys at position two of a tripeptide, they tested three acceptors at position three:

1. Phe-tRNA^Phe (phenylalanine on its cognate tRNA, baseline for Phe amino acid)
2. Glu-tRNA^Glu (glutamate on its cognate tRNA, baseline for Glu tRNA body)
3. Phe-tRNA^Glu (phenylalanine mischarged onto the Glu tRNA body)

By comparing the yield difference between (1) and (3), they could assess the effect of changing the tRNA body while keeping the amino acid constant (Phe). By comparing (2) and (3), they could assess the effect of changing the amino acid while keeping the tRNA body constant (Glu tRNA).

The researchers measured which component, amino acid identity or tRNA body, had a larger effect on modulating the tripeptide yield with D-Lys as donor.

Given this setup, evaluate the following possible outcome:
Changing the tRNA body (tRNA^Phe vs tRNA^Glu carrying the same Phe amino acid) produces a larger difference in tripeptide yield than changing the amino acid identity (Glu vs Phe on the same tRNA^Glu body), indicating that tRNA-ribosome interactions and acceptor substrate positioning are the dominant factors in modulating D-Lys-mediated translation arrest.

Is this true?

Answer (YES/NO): NO